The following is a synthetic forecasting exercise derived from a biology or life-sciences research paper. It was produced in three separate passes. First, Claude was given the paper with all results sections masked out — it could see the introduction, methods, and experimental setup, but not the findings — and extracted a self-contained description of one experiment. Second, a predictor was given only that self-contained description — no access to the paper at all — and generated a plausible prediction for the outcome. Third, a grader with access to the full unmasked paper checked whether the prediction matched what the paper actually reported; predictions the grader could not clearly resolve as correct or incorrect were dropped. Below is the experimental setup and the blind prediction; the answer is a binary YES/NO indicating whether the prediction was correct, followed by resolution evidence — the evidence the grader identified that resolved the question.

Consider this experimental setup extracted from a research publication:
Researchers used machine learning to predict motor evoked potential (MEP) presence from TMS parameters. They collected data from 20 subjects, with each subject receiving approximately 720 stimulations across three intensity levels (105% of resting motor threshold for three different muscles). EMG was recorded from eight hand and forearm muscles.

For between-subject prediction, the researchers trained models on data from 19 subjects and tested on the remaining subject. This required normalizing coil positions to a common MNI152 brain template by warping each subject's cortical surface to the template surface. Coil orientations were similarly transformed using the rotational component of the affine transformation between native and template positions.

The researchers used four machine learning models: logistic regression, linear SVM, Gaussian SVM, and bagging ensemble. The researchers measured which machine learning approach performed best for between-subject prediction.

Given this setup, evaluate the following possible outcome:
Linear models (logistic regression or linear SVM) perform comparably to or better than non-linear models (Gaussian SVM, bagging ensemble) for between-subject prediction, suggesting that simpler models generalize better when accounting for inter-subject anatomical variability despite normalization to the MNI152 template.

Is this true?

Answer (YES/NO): NO